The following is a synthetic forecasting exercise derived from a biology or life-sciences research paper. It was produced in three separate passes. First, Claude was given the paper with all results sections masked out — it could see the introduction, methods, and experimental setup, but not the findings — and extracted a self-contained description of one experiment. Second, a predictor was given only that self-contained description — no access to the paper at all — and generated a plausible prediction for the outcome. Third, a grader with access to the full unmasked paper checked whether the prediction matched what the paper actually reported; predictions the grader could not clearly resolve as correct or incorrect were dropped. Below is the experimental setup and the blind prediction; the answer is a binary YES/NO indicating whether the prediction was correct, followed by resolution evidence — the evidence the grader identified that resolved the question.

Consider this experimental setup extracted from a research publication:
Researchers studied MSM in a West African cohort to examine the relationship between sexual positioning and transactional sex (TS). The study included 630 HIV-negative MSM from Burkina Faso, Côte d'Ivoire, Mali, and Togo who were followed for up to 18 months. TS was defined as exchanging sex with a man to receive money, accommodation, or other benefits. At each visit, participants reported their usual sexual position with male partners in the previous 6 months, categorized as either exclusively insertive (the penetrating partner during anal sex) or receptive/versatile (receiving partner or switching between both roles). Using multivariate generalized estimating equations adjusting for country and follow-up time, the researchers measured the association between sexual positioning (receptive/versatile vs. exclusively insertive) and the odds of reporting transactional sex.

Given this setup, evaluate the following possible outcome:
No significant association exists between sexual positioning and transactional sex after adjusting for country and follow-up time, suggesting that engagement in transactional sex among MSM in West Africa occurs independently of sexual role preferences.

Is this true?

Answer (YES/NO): NO